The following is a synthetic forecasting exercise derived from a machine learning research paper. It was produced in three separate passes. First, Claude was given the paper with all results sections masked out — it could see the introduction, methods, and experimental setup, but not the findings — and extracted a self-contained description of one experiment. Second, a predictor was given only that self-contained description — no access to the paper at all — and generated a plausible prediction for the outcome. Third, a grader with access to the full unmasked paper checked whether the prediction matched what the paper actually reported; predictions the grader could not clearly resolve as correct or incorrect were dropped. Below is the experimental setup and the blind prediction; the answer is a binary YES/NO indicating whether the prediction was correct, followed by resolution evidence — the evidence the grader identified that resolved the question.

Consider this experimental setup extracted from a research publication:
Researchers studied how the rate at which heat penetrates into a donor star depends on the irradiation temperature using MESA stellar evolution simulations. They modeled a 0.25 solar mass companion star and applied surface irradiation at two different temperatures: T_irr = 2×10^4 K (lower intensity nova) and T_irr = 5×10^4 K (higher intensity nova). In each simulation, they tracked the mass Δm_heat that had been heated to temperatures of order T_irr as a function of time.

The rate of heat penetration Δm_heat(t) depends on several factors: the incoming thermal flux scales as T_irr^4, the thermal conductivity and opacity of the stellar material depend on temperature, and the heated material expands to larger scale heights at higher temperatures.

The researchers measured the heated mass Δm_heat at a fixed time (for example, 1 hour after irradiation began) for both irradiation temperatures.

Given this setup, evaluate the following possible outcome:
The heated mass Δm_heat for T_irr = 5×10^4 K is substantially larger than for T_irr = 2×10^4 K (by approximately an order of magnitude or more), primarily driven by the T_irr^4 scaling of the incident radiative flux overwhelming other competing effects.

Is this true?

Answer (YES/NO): NO